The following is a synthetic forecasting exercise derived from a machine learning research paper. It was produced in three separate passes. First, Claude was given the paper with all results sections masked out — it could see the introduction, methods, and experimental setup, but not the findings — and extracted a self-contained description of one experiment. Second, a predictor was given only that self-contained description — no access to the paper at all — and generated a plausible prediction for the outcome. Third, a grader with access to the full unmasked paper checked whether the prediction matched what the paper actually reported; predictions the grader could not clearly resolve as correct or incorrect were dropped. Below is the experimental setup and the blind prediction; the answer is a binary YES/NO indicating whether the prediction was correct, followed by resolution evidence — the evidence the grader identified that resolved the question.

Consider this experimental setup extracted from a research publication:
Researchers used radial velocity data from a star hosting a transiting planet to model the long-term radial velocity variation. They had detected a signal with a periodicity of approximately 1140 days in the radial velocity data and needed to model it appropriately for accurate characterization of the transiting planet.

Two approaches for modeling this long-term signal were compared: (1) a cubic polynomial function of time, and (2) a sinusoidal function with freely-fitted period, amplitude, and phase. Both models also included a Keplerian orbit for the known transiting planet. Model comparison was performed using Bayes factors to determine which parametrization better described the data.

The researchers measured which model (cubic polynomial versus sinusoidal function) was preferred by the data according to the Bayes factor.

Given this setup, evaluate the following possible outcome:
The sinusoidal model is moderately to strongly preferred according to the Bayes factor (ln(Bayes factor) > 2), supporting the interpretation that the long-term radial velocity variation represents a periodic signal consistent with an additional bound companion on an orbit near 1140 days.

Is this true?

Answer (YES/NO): NO